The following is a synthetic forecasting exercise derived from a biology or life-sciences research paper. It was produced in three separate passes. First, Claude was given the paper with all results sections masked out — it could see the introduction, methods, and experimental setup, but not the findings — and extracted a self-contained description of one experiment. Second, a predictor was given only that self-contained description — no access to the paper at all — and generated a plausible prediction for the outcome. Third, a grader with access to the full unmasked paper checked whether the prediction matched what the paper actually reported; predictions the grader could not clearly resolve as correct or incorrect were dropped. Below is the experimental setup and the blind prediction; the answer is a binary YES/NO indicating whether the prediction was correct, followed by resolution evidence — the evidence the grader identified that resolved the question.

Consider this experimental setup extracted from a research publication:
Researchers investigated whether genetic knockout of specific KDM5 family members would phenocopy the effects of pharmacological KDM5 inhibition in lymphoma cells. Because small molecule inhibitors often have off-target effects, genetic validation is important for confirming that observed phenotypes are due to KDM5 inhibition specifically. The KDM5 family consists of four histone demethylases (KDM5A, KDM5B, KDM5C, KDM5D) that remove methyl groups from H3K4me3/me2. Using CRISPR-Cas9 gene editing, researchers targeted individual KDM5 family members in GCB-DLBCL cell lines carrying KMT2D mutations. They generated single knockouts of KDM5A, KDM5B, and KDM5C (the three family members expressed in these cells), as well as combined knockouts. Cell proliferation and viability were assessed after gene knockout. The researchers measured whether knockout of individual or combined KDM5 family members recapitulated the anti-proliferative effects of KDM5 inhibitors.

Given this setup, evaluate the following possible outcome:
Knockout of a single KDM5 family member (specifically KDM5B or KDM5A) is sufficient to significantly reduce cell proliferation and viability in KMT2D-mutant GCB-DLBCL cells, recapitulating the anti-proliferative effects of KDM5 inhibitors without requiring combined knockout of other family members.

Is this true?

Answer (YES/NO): NO